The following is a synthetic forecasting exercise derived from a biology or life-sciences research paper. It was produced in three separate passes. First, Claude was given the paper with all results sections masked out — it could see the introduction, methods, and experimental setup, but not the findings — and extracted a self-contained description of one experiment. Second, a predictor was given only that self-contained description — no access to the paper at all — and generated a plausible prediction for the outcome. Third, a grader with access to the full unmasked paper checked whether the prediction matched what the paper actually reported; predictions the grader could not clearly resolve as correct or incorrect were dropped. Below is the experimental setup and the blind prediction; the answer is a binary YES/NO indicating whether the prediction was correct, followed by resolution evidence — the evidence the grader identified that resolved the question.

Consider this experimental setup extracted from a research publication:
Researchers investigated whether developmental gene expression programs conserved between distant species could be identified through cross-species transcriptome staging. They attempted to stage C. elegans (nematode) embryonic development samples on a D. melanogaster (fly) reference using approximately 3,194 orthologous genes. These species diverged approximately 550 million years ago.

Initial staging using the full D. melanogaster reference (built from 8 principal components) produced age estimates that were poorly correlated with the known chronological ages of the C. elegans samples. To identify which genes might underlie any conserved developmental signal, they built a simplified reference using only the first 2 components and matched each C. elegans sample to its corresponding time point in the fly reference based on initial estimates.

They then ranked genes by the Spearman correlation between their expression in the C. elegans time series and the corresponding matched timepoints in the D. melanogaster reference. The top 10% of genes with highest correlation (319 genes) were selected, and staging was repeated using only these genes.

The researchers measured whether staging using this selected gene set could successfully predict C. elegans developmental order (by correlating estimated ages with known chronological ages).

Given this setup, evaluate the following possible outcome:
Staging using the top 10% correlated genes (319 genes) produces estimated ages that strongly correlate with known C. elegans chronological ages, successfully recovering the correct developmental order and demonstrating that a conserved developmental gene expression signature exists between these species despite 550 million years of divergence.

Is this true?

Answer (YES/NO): YES